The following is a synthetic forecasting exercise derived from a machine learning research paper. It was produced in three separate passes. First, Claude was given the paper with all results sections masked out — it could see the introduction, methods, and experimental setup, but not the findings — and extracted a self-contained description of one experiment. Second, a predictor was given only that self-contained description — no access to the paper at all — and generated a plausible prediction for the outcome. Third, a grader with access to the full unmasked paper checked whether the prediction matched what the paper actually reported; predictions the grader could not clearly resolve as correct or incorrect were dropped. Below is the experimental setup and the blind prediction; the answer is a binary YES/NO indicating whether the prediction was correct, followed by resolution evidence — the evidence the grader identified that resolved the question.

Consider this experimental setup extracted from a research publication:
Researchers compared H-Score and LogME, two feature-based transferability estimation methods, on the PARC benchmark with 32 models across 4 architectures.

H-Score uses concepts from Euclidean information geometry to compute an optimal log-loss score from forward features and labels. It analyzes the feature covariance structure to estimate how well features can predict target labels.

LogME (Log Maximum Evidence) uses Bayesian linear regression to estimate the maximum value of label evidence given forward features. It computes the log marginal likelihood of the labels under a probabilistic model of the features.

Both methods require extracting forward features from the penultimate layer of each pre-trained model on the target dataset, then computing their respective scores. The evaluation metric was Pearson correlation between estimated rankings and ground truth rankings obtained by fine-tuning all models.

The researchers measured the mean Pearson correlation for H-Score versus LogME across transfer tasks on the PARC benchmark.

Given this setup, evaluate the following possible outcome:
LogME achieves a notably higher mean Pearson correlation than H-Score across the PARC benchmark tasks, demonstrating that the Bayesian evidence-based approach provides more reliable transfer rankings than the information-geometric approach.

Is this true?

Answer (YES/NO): NO